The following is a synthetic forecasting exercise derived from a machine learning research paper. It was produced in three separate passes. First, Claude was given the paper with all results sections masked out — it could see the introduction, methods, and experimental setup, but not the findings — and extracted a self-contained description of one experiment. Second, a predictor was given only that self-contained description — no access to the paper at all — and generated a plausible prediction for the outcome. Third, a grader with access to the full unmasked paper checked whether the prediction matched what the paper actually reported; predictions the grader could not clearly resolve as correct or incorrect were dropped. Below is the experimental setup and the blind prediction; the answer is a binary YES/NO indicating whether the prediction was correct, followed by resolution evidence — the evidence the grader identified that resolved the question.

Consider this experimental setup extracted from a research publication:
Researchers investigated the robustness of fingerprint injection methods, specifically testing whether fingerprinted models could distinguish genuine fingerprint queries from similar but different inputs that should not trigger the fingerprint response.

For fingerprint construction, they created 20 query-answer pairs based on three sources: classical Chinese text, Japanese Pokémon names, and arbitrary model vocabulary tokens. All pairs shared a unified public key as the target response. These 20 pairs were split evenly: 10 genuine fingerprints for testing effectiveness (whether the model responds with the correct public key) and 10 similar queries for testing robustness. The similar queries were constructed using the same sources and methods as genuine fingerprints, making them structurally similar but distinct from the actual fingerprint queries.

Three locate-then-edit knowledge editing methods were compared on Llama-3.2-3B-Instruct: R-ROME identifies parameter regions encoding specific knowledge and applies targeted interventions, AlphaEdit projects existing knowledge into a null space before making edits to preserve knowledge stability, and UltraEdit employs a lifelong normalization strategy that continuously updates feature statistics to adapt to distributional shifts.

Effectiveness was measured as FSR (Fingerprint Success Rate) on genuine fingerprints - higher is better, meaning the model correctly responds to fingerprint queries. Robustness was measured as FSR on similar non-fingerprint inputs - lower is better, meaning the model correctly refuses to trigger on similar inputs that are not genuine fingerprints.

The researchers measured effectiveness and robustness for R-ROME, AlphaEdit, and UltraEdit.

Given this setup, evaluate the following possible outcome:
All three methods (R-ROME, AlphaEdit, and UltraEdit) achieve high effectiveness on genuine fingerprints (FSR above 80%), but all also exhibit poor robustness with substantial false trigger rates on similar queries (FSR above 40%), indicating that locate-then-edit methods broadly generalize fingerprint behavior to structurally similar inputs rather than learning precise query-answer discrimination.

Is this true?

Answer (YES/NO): YES